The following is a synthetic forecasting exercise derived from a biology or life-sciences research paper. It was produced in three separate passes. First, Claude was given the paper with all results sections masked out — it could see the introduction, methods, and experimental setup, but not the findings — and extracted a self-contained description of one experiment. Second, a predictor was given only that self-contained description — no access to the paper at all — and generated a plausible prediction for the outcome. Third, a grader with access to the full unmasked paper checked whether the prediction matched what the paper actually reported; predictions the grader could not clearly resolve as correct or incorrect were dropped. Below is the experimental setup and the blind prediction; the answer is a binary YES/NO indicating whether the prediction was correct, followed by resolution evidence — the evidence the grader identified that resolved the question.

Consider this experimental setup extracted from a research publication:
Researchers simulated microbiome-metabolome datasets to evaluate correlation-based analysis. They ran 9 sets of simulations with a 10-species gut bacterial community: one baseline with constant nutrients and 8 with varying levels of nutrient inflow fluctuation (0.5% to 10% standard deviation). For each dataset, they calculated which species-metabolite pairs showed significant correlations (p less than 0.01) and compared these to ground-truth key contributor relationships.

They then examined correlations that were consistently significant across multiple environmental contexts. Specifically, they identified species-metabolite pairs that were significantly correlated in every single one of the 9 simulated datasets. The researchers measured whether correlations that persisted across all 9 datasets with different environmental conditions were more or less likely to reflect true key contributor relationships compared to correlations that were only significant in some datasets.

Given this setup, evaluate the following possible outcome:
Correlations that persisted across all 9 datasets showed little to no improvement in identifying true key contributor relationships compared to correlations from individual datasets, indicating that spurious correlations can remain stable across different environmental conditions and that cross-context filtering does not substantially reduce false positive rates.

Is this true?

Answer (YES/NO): NO